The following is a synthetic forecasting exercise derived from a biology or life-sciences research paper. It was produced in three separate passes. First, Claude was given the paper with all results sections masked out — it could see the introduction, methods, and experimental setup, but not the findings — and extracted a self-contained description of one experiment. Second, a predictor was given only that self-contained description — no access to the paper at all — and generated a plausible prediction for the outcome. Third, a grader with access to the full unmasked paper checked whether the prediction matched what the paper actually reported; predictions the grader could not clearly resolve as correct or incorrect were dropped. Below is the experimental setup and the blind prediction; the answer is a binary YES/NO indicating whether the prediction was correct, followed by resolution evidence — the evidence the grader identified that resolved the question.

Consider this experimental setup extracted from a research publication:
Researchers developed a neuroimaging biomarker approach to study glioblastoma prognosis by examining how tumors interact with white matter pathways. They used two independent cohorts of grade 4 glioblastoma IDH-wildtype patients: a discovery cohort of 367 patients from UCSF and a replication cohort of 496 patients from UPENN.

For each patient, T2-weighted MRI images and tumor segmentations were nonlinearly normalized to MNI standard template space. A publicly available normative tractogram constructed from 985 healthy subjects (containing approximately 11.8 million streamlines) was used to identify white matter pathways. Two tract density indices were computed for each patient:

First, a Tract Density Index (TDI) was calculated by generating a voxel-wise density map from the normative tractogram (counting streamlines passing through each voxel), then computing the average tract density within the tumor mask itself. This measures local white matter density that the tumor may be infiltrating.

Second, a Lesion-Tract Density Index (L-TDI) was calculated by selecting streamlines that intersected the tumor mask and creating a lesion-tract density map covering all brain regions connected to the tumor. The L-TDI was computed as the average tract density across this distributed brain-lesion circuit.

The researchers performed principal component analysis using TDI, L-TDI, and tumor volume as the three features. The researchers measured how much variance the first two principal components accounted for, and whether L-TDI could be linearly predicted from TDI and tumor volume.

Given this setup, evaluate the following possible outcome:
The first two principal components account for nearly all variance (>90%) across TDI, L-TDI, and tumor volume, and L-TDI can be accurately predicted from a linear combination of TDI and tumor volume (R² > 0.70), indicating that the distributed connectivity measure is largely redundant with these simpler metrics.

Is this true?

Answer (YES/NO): YES